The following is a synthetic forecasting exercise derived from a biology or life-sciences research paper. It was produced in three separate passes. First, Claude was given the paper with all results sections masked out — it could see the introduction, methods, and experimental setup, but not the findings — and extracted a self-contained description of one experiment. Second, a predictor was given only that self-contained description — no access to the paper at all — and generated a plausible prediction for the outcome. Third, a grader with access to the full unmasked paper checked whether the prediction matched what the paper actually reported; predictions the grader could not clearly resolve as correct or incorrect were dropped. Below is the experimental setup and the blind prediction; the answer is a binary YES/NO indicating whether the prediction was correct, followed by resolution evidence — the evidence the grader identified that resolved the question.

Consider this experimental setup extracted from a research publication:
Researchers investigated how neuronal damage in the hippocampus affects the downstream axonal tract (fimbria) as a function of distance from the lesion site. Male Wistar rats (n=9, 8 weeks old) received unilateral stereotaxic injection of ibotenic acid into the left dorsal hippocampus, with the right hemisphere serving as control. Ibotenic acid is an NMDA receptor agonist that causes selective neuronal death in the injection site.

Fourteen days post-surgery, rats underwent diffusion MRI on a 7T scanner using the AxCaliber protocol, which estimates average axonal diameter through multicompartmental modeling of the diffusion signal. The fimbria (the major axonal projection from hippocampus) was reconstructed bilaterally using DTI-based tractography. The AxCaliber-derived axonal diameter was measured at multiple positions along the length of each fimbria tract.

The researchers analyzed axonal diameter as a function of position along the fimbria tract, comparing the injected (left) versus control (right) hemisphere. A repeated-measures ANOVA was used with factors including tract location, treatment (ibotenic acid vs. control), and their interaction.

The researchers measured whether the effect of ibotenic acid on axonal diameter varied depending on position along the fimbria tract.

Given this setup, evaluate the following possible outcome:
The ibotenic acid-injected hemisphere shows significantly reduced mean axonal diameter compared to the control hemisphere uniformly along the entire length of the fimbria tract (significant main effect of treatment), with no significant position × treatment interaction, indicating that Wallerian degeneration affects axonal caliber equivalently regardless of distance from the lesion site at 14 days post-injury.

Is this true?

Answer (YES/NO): NO